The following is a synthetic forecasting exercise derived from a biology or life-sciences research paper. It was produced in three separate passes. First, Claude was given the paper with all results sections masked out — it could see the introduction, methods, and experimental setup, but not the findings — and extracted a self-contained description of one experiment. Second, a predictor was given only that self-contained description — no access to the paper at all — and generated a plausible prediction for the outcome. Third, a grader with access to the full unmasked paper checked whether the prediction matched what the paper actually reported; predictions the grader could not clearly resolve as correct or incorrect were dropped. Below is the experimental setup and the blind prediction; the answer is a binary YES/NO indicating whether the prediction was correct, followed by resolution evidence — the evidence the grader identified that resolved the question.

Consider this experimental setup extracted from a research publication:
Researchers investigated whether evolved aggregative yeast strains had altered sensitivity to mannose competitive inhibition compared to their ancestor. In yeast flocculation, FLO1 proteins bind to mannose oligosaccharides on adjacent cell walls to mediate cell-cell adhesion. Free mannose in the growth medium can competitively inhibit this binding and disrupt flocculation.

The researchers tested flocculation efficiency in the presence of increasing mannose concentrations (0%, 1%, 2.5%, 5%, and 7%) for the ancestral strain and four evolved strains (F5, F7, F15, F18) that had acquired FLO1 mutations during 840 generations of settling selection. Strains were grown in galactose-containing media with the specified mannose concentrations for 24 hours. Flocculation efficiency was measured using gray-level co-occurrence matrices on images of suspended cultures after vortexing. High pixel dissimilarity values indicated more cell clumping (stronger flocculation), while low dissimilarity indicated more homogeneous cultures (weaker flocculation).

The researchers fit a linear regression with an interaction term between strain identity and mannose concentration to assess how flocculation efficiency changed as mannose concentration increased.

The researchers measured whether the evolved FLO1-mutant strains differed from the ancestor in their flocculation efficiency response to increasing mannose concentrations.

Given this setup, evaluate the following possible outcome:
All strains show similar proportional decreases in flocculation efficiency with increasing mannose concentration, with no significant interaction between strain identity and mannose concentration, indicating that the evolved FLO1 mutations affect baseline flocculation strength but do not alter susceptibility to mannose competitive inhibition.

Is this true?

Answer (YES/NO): NO